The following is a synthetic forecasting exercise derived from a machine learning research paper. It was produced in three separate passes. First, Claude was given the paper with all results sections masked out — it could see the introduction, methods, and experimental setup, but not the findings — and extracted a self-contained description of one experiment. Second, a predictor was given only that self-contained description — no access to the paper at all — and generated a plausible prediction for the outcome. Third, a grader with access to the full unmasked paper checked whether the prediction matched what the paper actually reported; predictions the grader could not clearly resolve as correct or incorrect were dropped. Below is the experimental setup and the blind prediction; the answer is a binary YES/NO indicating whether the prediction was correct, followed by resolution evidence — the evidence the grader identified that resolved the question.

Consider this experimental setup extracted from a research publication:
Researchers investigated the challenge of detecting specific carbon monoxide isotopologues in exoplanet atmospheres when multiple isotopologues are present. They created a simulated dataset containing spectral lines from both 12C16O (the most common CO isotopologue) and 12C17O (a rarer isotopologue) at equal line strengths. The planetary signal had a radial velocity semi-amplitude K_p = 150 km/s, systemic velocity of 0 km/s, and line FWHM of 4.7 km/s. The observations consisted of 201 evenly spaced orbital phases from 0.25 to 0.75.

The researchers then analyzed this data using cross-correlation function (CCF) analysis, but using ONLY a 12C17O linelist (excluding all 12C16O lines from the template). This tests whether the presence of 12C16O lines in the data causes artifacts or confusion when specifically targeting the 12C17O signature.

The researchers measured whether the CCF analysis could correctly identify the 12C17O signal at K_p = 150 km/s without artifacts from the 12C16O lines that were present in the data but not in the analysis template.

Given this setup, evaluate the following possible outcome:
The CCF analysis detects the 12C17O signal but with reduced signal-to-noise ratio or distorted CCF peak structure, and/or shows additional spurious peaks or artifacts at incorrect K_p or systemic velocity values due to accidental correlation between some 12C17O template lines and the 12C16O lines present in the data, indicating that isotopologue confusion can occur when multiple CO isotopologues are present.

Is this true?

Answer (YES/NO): YES